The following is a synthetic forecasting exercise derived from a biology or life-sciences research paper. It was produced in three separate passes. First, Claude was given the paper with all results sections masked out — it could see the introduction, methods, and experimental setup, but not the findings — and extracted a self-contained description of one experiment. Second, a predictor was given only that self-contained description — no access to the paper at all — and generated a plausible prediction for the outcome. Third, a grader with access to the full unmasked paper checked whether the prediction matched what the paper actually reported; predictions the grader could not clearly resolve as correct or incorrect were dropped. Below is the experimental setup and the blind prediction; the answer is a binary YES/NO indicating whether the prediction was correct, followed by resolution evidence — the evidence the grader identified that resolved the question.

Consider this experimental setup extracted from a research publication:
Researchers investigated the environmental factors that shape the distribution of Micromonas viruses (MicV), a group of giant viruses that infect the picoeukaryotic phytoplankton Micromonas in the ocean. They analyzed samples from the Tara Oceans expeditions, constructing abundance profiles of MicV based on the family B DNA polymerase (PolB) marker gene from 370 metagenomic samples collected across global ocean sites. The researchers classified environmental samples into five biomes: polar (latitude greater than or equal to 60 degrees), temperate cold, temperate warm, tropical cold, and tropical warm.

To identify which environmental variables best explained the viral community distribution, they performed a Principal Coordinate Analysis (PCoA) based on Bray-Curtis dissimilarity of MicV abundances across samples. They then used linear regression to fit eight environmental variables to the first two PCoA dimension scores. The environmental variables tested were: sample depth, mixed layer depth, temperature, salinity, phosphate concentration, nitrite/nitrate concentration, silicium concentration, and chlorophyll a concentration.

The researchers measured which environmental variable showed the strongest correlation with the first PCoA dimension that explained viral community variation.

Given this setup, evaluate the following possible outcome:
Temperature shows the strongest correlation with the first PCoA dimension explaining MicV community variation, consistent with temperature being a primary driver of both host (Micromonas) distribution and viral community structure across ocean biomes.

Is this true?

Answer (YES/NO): YES